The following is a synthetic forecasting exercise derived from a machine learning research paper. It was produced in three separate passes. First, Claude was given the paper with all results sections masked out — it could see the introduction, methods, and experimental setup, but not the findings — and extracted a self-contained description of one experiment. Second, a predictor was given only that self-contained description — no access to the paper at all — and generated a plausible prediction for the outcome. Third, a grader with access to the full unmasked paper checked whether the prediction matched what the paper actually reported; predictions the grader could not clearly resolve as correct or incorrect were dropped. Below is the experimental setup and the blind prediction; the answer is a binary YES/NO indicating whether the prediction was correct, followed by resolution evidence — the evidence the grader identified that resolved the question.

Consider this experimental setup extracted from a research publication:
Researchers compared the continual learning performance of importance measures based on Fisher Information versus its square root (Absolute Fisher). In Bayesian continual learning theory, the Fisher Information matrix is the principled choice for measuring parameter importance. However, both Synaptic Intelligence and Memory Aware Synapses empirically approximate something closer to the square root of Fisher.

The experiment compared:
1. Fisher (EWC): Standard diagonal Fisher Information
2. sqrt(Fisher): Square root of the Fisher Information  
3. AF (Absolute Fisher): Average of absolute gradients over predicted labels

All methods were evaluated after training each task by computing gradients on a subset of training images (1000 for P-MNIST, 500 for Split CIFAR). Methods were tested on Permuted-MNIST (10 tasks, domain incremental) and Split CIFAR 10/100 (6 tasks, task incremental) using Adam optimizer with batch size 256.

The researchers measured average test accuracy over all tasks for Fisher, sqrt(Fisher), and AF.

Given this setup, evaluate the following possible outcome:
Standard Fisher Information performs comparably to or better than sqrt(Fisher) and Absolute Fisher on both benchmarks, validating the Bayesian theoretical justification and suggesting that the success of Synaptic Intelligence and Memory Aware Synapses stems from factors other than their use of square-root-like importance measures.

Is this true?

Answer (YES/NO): NO